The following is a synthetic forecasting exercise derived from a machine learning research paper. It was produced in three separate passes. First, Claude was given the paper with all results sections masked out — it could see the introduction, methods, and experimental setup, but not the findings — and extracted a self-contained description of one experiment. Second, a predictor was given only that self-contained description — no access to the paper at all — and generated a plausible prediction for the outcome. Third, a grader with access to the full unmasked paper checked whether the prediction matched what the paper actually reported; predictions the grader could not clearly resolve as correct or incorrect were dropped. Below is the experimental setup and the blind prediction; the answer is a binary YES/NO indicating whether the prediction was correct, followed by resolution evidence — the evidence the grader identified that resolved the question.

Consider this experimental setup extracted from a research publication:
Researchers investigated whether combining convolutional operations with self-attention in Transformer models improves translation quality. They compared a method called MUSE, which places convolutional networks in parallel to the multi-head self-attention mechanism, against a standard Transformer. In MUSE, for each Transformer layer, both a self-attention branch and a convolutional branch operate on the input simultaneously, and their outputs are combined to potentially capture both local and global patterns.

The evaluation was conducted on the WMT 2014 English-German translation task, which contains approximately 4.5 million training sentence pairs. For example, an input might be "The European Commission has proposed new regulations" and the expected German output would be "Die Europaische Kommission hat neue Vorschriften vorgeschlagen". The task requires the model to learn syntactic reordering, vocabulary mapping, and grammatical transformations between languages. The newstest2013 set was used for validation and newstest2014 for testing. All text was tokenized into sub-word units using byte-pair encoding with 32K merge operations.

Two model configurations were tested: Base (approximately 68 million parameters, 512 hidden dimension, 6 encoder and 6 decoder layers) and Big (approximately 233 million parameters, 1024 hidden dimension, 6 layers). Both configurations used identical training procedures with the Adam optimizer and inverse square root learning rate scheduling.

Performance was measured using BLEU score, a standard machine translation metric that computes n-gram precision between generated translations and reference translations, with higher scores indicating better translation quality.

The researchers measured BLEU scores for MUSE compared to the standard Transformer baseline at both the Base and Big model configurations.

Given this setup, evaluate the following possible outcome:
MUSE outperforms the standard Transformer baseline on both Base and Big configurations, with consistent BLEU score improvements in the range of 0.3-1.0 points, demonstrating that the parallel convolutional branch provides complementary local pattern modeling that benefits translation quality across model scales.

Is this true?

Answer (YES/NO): NO